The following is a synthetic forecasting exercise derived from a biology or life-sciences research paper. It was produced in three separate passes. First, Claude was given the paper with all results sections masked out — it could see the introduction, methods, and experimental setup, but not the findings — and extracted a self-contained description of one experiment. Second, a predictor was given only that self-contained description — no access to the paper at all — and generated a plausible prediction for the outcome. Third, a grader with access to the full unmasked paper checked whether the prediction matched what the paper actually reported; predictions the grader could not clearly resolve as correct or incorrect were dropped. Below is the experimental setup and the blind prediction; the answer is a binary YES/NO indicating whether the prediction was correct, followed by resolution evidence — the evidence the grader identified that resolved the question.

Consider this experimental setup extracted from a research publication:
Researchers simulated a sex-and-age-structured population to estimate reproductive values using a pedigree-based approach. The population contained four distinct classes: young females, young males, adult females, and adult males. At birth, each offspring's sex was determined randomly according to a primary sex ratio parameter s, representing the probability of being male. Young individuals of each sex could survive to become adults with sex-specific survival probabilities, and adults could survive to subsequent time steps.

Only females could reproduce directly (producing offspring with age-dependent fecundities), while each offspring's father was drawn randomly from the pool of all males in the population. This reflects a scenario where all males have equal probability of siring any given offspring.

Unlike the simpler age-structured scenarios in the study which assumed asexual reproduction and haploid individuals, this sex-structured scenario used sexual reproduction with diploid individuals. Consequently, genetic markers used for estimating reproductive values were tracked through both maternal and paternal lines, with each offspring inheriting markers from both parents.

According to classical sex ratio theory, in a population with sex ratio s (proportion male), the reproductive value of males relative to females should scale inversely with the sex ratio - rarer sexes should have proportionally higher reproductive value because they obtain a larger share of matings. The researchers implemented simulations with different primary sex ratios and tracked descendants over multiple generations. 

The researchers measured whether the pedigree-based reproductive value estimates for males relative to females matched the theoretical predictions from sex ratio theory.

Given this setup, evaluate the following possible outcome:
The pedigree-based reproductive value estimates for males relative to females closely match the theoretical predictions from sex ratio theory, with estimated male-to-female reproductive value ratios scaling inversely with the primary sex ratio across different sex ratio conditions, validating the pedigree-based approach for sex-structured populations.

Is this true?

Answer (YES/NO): NO